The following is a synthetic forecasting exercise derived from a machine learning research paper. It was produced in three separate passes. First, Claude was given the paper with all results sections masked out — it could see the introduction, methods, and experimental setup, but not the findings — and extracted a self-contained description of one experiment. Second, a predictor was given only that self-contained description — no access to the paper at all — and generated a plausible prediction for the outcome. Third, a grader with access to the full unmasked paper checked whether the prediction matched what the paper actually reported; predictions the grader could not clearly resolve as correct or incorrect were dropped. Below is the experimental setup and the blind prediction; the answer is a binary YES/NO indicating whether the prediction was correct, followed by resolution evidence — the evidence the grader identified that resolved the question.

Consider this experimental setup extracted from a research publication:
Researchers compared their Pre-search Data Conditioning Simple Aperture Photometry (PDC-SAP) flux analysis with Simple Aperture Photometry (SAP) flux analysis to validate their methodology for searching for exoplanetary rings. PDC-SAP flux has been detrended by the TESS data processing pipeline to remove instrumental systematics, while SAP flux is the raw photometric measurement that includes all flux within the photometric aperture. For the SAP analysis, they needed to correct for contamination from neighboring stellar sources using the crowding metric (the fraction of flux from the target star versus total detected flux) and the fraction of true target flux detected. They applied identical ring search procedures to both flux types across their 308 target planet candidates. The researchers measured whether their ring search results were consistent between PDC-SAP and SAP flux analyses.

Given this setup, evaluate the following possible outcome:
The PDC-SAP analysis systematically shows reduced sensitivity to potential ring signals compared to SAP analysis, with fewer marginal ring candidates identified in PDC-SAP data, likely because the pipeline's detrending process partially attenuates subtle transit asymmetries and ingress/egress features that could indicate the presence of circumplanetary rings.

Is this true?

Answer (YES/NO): NO